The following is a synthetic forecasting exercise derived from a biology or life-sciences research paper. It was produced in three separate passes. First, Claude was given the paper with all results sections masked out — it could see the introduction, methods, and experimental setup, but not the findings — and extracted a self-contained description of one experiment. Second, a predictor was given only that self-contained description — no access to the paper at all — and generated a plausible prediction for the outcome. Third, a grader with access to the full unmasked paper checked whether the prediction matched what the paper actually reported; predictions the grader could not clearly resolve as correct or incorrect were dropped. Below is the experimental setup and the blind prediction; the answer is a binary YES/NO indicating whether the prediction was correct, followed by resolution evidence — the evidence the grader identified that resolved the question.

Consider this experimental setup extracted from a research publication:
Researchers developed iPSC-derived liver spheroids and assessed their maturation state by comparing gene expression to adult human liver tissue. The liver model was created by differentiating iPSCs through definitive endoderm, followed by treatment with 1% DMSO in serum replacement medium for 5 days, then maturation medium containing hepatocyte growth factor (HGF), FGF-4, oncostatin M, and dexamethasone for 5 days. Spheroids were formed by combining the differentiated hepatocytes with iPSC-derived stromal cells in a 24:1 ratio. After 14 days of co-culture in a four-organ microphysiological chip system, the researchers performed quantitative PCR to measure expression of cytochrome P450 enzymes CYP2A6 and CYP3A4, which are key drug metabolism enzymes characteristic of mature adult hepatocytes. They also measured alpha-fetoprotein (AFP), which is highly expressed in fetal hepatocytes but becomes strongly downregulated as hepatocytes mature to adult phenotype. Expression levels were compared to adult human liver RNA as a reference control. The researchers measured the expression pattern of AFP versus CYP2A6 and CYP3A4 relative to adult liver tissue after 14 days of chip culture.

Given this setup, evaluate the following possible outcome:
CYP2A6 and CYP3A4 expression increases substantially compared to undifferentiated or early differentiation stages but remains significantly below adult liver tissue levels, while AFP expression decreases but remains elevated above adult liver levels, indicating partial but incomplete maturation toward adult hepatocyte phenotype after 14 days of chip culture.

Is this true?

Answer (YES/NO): NO